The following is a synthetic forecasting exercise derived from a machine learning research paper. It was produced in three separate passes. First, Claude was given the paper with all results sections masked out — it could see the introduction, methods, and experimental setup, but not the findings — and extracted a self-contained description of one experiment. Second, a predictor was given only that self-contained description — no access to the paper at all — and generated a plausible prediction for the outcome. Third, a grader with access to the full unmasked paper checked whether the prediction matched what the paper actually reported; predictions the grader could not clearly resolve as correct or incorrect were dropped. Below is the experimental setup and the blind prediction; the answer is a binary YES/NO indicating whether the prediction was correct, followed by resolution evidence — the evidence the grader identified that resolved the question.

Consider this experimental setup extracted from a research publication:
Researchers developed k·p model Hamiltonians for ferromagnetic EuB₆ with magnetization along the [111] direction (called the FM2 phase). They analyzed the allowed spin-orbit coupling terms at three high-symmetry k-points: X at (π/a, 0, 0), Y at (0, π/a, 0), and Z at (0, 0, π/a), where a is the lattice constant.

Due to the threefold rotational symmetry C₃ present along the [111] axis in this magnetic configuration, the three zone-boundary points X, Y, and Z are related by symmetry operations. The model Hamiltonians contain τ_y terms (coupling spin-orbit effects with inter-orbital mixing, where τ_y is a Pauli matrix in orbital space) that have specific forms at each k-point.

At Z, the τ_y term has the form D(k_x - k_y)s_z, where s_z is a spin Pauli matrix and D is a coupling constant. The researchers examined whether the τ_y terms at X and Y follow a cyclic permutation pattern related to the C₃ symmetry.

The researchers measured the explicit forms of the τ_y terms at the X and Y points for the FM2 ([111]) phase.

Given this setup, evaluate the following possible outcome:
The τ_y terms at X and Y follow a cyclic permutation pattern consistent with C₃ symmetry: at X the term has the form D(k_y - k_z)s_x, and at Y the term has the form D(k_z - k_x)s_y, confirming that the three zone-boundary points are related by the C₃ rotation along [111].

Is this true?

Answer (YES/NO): YES